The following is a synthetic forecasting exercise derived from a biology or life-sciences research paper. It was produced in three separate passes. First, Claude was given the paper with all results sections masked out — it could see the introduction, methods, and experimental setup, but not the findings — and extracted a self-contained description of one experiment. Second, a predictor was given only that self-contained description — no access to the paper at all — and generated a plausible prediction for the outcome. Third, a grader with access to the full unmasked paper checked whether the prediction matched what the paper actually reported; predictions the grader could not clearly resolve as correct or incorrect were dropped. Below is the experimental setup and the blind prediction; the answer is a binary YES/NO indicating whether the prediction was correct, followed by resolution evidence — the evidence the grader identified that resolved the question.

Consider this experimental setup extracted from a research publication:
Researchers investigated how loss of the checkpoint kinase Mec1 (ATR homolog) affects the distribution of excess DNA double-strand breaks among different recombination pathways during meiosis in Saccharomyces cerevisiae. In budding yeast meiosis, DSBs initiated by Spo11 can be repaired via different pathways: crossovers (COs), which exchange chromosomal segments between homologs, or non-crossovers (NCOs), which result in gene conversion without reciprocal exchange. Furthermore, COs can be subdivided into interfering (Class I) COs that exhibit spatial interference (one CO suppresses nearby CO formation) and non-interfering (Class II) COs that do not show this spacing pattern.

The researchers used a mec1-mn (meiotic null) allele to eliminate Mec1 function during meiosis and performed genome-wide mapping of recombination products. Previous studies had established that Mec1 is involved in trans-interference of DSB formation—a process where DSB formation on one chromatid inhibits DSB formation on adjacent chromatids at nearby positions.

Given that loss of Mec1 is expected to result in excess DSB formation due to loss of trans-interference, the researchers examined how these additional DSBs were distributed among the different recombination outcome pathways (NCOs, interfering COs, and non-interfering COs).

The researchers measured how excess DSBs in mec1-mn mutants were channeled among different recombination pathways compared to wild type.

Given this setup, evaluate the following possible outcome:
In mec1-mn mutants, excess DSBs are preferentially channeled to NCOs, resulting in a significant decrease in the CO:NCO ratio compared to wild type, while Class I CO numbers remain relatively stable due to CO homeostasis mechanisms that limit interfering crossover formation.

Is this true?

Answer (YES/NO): NO